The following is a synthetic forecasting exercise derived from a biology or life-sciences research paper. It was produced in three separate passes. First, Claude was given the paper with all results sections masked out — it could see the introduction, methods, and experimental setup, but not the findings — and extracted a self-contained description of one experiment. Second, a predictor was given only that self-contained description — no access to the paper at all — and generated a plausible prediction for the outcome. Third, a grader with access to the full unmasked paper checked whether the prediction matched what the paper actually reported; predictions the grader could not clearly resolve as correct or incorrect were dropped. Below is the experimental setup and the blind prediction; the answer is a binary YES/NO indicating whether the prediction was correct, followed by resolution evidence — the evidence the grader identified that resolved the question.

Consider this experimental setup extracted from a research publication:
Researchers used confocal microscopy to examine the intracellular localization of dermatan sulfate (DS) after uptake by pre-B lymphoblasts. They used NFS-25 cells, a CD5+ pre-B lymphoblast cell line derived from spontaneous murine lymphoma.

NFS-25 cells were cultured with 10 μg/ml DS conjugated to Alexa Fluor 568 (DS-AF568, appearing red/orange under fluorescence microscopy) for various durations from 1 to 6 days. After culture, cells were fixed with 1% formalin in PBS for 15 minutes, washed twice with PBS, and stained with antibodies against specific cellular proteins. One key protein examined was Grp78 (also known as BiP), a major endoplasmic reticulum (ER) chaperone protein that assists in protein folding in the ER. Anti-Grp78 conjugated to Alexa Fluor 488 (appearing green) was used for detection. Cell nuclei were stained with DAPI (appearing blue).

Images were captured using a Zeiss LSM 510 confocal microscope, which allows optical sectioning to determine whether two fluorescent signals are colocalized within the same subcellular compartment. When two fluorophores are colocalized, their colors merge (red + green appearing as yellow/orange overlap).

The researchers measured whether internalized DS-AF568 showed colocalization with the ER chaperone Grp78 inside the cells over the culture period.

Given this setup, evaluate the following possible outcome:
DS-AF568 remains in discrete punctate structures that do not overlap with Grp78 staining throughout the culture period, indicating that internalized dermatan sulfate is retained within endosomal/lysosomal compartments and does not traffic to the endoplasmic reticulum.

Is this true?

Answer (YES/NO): NO